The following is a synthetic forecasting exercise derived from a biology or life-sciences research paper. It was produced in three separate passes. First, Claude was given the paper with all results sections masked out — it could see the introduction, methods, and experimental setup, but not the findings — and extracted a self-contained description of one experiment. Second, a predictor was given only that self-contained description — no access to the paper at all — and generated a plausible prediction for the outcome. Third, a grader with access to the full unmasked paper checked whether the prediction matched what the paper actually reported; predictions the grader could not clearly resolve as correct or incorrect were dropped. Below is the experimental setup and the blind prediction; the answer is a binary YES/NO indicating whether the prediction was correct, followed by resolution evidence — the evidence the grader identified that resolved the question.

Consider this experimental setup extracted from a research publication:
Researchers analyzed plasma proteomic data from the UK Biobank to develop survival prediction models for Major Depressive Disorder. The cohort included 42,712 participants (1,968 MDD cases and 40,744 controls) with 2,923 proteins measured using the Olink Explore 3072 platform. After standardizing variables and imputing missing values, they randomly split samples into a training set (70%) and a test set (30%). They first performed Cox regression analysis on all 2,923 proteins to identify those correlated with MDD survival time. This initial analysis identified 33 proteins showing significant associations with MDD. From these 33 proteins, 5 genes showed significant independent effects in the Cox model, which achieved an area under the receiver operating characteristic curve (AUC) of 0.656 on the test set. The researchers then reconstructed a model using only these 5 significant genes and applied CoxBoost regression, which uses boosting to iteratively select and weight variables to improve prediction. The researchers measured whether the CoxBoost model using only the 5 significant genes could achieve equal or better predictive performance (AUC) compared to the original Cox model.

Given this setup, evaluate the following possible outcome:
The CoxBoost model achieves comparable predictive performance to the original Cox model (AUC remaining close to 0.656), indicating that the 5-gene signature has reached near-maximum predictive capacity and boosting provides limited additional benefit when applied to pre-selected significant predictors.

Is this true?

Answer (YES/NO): YES